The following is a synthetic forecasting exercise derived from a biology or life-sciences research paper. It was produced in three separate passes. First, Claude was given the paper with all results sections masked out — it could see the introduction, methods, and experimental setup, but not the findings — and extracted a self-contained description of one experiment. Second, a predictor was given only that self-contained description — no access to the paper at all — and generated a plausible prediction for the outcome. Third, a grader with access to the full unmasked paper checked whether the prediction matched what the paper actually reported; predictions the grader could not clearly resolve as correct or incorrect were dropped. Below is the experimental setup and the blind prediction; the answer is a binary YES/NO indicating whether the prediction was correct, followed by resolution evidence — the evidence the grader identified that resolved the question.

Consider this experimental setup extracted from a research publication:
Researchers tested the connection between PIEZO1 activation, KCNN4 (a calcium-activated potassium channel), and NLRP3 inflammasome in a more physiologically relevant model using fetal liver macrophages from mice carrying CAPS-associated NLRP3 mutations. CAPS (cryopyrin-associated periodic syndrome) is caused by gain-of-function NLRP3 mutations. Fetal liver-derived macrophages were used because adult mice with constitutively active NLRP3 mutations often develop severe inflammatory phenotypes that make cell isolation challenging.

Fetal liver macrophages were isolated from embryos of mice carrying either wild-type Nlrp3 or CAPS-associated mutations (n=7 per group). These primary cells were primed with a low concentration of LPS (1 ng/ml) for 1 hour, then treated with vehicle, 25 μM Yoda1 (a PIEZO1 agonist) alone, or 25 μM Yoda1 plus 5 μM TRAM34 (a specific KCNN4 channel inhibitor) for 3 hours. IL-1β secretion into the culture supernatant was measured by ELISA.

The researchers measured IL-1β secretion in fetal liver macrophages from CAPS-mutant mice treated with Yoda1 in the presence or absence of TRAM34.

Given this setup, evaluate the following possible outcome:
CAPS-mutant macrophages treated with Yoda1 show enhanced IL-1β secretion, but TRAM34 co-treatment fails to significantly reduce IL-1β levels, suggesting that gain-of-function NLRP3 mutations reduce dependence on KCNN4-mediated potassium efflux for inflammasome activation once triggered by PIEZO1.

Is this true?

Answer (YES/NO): NO